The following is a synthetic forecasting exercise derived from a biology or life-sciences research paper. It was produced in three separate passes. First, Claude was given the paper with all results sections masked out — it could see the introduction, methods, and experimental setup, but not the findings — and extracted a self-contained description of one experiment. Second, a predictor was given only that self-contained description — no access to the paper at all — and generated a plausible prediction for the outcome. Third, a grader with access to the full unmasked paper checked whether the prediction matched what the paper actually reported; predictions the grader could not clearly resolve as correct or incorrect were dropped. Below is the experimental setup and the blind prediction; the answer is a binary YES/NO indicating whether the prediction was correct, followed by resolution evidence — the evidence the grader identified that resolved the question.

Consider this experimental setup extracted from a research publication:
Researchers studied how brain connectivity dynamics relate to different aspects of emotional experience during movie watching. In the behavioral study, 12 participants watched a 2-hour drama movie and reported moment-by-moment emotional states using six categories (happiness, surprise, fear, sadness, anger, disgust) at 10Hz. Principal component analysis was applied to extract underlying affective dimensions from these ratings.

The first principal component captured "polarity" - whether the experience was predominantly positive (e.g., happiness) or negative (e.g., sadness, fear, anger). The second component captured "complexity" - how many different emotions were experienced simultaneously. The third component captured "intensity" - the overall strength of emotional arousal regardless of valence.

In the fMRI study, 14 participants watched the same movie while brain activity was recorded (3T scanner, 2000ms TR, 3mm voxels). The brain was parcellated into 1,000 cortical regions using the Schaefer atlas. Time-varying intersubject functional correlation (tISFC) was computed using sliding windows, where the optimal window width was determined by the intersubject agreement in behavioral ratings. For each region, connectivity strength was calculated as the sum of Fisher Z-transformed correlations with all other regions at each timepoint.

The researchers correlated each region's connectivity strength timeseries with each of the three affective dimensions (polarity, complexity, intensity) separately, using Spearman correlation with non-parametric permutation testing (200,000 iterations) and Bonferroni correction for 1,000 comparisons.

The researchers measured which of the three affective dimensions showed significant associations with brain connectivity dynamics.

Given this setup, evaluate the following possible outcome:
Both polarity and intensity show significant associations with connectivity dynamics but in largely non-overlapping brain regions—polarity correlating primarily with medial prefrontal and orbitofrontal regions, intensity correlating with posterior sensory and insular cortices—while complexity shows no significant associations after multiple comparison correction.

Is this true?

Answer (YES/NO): NO